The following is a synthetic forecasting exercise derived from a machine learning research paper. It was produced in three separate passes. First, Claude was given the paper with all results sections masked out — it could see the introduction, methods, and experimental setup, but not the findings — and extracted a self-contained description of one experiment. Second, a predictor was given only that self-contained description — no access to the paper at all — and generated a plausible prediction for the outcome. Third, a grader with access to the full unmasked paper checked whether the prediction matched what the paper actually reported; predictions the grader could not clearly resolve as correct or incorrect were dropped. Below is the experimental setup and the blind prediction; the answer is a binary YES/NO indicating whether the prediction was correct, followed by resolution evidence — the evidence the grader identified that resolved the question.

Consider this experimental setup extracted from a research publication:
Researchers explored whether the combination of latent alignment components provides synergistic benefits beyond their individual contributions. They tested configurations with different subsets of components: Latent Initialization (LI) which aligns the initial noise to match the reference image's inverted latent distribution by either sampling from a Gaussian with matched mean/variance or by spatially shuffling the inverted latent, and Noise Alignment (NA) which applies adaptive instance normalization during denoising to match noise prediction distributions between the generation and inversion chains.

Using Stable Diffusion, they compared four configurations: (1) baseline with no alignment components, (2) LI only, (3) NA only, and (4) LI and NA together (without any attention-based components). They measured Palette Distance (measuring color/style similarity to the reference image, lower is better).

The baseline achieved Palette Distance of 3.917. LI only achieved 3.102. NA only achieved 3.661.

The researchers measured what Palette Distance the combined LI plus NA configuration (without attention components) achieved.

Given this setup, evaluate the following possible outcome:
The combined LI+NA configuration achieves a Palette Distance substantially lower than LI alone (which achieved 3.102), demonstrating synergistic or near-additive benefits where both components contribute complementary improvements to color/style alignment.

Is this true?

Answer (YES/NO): YES